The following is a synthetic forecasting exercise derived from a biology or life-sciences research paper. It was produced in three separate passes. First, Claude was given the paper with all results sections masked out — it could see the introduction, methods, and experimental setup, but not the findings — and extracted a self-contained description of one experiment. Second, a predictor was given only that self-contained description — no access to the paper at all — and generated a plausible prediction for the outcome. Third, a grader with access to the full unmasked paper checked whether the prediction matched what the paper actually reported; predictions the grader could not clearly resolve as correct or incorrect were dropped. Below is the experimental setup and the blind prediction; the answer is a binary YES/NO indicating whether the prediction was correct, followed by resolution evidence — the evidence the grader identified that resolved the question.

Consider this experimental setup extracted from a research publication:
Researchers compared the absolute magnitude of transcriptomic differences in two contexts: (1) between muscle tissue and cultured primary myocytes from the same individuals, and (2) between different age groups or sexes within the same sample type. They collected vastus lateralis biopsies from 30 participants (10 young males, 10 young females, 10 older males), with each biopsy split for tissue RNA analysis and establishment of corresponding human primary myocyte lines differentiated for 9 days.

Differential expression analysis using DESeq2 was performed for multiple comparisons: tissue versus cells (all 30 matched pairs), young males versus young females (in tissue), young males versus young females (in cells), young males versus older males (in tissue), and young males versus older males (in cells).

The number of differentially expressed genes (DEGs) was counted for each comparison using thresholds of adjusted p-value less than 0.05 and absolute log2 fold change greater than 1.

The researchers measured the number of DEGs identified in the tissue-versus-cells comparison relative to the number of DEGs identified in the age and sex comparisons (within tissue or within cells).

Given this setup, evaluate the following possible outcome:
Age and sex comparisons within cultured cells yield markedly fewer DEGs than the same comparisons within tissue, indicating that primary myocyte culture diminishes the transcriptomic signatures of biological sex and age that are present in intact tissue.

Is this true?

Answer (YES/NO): YES